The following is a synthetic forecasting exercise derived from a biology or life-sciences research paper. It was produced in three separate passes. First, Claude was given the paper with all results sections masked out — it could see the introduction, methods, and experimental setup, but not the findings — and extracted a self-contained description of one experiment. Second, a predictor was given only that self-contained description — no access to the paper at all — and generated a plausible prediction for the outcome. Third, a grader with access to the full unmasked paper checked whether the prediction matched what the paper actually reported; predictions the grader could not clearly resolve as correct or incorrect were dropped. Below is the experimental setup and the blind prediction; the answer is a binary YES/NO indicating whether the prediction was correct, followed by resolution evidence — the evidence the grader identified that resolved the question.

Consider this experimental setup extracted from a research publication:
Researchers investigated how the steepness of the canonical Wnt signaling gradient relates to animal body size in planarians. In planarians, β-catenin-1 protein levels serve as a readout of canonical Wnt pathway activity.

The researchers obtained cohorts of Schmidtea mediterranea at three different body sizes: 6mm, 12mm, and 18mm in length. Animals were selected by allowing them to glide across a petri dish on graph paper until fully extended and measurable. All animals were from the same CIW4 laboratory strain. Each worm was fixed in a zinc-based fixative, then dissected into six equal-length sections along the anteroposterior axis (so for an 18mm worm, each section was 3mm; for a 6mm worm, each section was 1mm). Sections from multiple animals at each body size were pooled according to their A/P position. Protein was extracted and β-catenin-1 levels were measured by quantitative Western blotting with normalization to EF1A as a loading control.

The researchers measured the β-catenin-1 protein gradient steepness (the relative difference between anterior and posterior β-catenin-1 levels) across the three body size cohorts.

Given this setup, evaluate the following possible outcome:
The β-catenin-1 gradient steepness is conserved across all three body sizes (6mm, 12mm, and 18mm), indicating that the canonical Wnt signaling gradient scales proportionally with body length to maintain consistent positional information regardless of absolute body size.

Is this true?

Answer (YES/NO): NO